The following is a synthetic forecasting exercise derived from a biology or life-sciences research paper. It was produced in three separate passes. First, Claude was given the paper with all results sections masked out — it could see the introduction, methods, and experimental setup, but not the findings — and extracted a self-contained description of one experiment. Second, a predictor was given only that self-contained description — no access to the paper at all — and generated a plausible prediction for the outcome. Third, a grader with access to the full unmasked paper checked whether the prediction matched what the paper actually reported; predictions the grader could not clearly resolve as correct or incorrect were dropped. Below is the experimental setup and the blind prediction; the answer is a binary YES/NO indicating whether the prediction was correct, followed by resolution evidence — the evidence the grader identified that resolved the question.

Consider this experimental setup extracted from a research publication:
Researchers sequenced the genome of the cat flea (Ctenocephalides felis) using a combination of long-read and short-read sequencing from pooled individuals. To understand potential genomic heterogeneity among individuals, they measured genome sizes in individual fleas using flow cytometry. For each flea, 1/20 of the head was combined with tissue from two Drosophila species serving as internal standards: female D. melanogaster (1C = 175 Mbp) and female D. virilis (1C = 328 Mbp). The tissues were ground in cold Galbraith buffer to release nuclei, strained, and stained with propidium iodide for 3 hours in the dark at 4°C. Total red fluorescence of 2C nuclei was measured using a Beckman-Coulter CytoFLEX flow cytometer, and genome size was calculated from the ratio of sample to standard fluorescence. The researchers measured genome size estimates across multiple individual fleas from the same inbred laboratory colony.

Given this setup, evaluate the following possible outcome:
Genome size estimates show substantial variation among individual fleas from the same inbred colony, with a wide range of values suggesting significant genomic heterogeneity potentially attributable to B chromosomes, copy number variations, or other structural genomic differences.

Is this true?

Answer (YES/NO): YES